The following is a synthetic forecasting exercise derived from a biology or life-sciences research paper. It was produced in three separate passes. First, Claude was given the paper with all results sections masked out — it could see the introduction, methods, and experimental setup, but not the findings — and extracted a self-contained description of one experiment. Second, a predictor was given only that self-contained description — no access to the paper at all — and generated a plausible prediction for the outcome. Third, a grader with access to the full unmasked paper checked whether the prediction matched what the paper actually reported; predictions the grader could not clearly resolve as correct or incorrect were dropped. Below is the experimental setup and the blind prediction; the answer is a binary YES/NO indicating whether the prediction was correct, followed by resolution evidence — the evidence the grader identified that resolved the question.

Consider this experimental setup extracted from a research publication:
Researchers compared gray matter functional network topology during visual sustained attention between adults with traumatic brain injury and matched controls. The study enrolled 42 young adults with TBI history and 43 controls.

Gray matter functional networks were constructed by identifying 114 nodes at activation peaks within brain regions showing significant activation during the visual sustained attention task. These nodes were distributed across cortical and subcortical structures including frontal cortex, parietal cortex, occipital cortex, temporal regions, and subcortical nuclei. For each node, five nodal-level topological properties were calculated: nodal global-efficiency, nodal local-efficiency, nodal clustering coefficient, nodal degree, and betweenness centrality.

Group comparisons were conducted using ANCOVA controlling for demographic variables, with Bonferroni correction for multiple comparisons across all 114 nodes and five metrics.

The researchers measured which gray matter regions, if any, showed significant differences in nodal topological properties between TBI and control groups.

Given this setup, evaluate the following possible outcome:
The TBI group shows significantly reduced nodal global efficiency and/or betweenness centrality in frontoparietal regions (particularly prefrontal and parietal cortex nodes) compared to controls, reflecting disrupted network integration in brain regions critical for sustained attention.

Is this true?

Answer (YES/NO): NO